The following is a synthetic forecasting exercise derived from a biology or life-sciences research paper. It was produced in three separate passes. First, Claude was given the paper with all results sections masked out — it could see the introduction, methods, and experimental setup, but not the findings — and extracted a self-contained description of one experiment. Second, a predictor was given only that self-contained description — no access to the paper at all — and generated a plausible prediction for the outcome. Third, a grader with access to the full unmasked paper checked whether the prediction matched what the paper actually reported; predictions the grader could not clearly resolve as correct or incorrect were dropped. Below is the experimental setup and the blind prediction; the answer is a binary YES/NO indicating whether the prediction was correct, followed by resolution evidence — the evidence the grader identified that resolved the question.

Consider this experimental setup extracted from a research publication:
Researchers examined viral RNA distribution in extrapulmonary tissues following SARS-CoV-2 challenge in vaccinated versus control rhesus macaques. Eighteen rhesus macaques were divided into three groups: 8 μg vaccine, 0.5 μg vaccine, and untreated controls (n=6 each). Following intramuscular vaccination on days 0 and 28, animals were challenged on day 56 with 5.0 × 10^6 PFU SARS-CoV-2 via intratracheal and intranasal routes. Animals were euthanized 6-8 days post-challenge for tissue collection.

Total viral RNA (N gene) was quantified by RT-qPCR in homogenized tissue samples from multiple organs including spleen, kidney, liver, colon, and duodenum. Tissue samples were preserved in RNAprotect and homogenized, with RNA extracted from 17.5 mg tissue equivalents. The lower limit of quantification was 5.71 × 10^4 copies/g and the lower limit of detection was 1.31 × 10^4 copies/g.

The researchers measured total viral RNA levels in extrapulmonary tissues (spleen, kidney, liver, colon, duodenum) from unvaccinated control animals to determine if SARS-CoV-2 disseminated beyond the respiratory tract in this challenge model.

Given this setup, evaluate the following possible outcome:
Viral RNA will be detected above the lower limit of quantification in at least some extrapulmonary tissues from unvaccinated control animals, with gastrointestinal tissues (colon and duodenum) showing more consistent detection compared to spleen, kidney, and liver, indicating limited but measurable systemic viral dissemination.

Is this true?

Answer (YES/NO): NO